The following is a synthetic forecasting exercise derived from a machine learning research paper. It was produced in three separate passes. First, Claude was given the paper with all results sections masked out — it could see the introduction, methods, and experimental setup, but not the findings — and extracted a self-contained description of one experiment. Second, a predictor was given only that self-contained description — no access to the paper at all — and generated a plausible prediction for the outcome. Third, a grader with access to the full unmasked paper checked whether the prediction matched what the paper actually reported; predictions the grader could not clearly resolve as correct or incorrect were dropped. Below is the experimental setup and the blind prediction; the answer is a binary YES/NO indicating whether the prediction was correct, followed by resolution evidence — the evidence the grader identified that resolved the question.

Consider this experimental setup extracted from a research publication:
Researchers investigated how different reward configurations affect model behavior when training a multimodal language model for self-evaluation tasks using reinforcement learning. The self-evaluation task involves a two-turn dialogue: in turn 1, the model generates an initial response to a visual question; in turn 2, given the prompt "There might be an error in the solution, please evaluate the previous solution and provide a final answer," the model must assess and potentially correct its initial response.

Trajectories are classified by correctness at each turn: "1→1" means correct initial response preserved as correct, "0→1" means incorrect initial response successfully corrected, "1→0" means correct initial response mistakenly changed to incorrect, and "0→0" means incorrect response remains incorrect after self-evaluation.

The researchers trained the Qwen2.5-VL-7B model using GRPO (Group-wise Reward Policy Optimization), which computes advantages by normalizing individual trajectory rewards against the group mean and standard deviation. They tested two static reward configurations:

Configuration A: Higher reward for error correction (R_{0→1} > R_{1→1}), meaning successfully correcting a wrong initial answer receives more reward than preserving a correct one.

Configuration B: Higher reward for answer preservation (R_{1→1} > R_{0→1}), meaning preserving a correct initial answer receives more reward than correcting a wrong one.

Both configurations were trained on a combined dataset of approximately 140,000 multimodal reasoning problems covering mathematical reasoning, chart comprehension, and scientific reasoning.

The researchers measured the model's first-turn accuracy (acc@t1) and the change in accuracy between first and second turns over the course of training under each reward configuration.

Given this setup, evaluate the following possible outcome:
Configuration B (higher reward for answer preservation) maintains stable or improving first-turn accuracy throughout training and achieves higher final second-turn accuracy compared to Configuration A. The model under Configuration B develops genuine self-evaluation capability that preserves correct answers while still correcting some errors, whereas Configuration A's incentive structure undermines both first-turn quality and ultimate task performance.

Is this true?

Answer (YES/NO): NO